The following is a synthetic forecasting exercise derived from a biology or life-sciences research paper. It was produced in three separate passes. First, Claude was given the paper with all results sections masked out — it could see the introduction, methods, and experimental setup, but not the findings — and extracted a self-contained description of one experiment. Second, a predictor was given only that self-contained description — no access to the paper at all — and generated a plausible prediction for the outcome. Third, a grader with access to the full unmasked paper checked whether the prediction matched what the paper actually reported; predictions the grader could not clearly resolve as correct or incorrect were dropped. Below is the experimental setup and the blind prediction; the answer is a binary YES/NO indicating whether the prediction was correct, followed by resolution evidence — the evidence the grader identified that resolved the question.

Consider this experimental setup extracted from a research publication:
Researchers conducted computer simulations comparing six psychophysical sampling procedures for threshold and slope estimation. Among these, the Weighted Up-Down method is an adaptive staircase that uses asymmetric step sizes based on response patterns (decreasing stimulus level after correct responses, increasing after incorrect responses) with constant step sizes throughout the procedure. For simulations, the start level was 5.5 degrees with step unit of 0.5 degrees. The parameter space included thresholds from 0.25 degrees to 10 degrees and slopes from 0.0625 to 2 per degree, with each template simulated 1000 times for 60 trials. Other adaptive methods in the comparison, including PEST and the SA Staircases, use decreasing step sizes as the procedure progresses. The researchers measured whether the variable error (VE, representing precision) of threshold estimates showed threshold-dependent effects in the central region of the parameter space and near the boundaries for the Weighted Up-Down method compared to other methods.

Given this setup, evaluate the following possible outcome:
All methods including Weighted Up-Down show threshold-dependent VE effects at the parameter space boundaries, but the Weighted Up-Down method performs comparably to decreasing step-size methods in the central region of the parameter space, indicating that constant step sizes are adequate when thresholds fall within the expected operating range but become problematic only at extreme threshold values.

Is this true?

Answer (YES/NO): NO